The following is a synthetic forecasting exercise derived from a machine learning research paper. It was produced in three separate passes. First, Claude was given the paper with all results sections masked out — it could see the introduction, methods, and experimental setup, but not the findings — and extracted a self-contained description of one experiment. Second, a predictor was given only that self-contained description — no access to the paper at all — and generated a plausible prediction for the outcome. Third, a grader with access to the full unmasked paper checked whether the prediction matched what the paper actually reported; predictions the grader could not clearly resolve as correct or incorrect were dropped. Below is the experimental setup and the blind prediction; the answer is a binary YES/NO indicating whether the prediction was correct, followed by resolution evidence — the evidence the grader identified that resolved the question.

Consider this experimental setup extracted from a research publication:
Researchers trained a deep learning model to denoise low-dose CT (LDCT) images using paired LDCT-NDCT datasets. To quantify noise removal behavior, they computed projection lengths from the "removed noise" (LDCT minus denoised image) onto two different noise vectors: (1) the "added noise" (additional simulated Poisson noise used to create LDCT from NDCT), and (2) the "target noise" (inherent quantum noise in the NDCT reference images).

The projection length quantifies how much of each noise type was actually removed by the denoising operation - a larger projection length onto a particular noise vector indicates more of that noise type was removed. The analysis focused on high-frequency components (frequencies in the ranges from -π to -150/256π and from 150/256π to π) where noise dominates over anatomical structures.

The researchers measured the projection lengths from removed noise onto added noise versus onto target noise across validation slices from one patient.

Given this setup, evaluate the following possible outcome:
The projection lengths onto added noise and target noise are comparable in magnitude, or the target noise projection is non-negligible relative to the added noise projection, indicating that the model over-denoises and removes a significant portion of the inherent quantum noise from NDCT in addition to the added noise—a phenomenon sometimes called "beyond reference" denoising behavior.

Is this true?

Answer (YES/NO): YES